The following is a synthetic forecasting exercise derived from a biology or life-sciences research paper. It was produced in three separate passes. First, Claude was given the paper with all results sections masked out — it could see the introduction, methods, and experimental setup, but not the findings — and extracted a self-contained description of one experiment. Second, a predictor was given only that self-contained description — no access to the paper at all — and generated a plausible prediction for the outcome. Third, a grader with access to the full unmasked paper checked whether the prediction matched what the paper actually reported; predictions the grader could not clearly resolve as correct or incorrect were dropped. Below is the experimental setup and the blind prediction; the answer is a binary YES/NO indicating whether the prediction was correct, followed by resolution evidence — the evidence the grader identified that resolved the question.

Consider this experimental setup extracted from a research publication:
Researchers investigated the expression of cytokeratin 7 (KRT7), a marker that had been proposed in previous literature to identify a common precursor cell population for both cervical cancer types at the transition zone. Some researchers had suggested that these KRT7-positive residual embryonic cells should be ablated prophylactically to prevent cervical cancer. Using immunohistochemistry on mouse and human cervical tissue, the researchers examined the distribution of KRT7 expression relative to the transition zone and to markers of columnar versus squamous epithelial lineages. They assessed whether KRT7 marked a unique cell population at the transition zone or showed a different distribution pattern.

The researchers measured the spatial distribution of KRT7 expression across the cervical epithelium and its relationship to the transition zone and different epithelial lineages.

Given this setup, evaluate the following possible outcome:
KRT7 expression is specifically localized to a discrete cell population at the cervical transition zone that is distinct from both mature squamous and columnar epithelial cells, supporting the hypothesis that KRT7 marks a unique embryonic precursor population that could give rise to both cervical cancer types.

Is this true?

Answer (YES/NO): NO